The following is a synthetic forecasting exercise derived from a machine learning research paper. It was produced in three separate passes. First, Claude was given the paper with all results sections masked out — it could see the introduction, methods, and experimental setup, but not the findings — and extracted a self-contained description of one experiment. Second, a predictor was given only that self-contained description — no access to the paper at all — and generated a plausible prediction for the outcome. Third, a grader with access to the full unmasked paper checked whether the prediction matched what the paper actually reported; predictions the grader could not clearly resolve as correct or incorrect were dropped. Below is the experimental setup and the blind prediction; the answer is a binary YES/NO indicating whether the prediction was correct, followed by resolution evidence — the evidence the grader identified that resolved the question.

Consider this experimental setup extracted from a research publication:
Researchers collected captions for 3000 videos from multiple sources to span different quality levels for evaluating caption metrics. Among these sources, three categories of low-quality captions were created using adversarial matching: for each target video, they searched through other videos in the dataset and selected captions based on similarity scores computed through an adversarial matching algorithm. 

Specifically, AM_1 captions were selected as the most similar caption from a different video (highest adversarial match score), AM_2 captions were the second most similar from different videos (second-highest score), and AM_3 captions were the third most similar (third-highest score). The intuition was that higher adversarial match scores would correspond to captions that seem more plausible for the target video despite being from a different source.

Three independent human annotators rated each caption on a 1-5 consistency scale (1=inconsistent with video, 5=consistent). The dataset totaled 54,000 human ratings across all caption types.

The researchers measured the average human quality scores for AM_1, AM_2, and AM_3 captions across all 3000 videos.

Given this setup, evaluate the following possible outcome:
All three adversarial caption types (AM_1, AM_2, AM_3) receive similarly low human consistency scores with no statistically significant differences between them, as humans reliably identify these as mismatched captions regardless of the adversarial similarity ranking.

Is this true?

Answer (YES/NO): NO